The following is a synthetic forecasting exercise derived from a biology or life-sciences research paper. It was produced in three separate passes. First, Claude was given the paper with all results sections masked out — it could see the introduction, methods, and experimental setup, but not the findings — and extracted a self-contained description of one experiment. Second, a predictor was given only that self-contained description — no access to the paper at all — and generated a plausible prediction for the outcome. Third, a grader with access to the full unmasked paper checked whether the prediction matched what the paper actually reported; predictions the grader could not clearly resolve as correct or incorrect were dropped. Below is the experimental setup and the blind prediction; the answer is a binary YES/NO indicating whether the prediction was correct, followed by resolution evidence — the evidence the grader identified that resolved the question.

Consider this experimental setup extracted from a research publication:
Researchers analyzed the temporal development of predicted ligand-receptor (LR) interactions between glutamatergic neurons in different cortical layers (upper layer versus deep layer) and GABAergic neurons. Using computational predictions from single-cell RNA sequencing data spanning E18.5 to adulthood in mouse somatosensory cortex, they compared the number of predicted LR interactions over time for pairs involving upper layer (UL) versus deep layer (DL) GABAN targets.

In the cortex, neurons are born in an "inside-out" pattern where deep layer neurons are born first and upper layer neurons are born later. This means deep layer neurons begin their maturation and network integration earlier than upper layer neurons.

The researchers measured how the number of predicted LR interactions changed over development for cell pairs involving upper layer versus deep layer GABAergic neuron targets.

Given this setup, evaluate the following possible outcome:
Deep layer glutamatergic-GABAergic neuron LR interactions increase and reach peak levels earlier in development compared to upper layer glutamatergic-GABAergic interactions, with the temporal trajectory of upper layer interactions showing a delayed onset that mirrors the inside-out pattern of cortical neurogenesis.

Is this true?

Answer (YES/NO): YES